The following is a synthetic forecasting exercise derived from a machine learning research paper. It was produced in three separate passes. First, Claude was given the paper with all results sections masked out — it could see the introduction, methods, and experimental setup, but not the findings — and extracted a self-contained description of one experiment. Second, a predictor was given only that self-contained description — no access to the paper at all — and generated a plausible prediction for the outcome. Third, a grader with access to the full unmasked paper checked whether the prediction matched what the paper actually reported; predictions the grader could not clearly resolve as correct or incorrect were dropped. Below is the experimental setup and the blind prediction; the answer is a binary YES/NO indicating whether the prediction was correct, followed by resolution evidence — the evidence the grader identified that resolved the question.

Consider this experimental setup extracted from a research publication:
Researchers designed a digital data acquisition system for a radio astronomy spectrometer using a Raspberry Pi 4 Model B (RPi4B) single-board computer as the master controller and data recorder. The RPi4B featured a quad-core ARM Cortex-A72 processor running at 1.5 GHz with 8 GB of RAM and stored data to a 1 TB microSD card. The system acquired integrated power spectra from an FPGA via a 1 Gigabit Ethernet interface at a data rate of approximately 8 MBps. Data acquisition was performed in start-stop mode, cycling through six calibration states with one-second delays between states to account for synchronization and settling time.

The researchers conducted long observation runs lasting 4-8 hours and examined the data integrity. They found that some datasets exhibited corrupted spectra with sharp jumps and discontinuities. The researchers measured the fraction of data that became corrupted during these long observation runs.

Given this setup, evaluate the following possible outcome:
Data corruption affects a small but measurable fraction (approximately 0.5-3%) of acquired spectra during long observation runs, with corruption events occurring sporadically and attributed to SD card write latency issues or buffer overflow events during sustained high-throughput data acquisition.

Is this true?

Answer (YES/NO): NO